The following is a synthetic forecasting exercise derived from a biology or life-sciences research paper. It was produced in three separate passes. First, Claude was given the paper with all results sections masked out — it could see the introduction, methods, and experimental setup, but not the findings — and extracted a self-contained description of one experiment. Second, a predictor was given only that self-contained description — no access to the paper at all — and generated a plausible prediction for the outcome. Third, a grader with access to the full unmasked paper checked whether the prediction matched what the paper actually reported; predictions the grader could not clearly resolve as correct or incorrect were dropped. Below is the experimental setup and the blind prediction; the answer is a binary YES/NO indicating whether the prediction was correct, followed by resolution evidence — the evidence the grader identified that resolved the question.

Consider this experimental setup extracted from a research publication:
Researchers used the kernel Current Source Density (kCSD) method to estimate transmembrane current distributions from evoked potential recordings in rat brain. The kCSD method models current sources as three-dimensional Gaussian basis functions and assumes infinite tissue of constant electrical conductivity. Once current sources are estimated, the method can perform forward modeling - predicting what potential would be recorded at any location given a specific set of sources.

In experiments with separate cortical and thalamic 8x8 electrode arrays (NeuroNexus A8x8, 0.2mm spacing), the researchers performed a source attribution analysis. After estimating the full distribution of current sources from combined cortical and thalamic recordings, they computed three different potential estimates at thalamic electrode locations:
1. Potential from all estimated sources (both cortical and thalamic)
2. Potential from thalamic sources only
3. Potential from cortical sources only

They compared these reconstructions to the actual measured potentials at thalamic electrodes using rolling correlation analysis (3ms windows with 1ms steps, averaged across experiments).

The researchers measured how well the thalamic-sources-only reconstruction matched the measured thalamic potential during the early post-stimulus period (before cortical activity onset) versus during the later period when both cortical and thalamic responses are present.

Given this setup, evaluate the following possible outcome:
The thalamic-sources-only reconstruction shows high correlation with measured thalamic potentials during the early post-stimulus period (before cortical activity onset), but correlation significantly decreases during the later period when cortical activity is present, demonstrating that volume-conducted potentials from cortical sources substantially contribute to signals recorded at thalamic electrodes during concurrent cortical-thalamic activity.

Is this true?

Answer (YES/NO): YES